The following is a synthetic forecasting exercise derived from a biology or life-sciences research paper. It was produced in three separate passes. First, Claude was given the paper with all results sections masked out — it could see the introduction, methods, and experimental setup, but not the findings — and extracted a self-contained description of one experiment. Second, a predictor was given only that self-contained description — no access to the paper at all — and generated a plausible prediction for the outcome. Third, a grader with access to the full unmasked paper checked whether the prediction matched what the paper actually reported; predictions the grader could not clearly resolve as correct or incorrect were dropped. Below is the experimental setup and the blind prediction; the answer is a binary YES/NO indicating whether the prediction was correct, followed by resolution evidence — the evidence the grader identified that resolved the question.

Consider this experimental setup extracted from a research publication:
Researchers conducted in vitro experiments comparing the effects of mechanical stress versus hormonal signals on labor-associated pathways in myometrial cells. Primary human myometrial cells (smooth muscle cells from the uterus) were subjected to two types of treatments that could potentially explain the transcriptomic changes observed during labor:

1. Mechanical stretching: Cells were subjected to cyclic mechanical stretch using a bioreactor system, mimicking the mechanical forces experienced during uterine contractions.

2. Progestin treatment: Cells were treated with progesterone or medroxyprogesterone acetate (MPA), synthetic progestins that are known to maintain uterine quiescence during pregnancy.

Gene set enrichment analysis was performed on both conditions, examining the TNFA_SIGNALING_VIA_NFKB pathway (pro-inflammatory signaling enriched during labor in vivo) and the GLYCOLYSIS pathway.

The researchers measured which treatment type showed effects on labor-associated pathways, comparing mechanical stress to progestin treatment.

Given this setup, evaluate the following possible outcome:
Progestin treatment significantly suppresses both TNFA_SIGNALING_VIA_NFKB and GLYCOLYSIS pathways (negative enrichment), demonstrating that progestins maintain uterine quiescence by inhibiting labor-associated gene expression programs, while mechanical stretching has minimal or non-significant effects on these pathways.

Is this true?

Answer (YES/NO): NO